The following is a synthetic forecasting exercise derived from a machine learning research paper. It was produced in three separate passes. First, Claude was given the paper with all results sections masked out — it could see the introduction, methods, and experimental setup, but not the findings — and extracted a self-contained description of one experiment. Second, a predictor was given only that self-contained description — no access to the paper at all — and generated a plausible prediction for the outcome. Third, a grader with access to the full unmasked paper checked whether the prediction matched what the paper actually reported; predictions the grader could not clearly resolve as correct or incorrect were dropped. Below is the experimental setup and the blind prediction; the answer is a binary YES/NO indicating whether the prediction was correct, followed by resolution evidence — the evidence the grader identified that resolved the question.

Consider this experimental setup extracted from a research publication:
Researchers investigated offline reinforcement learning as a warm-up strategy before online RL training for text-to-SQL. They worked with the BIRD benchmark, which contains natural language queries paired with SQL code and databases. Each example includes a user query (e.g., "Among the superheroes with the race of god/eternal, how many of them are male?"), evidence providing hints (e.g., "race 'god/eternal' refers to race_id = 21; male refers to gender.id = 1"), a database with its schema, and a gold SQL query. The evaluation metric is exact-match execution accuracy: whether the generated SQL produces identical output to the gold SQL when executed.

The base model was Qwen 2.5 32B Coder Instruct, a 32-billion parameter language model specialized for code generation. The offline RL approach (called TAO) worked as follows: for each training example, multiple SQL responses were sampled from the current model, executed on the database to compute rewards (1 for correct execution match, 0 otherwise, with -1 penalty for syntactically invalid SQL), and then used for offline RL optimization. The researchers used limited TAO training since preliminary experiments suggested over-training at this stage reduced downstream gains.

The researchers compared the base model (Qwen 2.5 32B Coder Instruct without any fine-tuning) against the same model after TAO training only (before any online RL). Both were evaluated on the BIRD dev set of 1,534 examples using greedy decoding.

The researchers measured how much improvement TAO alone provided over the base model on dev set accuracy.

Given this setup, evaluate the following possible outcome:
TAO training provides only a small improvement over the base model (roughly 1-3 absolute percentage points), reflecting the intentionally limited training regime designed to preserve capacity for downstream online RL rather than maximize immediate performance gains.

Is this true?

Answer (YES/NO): YES